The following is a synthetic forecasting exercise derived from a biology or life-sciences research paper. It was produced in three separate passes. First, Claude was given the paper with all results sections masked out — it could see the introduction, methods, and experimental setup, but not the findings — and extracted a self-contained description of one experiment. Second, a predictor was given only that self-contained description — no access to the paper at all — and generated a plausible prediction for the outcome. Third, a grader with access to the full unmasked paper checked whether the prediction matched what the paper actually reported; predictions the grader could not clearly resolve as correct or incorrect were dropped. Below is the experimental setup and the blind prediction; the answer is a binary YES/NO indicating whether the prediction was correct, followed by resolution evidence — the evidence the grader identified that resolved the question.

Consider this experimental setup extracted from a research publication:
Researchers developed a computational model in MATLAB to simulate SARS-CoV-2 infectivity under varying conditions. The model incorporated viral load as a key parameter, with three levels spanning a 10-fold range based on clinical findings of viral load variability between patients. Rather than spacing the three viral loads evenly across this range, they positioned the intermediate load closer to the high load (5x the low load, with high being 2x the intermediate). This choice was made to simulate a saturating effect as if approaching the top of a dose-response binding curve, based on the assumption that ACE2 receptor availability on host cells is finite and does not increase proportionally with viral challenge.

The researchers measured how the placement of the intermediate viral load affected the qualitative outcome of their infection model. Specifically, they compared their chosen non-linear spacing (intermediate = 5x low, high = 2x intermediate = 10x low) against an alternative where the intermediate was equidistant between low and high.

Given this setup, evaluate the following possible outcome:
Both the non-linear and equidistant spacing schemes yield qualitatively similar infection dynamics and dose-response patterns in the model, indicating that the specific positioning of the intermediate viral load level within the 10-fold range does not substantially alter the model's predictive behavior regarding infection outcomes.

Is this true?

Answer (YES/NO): YES